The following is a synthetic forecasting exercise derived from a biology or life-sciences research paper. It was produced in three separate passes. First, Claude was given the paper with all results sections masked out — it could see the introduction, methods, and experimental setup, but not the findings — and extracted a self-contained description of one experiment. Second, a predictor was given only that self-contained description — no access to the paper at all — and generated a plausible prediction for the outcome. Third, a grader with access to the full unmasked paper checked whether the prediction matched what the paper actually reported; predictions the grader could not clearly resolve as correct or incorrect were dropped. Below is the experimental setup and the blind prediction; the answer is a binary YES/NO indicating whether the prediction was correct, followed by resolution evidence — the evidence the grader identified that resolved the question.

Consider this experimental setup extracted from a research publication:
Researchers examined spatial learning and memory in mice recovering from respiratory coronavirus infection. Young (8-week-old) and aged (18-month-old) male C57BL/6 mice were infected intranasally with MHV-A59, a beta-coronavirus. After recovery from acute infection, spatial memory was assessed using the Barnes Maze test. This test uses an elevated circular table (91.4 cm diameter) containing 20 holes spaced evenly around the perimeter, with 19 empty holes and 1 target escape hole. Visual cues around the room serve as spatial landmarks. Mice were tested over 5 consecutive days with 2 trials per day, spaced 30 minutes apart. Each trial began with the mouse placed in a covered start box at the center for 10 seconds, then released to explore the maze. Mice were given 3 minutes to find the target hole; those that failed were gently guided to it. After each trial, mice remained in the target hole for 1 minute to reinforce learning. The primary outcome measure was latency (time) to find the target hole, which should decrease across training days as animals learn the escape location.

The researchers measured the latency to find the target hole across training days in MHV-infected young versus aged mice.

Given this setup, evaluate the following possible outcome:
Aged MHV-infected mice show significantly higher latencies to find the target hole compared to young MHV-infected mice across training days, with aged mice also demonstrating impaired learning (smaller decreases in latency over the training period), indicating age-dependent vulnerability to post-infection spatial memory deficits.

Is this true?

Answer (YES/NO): NO